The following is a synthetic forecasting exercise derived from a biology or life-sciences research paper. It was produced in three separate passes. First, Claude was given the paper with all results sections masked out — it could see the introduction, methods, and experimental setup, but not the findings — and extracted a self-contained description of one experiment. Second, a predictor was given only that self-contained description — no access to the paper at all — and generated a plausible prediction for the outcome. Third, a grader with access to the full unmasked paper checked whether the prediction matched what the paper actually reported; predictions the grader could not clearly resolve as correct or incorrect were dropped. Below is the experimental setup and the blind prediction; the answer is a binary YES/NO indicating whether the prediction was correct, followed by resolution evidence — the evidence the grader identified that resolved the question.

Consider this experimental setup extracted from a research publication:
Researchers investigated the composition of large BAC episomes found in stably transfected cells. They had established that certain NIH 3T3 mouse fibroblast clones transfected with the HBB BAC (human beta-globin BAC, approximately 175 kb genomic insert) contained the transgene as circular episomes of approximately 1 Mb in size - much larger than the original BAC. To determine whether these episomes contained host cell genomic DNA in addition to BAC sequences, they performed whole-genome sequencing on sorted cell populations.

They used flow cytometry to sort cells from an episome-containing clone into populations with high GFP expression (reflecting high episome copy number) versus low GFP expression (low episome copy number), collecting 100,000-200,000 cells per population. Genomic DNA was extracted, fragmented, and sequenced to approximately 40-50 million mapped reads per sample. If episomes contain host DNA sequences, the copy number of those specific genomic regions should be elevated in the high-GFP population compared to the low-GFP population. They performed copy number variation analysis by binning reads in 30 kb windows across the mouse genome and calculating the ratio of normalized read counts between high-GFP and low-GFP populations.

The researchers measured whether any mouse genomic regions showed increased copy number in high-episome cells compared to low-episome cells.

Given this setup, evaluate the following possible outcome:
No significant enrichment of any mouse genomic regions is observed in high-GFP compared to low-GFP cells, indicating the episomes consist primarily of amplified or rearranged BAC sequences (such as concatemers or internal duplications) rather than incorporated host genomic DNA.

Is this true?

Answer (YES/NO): YES